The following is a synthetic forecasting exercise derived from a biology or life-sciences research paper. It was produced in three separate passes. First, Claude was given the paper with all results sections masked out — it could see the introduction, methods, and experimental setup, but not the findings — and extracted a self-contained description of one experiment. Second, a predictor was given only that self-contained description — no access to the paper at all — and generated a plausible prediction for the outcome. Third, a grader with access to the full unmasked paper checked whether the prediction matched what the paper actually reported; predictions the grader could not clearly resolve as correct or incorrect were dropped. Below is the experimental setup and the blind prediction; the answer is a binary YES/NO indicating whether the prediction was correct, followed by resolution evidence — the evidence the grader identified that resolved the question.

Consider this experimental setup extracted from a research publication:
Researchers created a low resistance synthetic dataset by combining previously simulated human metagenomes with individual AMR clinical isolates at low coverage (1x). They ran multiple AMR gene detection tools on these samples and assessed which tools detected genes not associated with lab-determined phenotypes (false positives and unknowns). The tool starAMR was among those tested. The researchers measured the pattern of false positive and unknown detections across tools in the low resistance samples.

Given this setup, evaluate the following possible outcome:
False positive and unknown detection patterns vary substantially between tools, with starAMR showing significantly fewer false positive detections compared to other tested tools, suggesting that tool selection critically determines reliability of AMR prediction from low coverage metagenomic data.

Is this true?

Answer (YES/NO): YES